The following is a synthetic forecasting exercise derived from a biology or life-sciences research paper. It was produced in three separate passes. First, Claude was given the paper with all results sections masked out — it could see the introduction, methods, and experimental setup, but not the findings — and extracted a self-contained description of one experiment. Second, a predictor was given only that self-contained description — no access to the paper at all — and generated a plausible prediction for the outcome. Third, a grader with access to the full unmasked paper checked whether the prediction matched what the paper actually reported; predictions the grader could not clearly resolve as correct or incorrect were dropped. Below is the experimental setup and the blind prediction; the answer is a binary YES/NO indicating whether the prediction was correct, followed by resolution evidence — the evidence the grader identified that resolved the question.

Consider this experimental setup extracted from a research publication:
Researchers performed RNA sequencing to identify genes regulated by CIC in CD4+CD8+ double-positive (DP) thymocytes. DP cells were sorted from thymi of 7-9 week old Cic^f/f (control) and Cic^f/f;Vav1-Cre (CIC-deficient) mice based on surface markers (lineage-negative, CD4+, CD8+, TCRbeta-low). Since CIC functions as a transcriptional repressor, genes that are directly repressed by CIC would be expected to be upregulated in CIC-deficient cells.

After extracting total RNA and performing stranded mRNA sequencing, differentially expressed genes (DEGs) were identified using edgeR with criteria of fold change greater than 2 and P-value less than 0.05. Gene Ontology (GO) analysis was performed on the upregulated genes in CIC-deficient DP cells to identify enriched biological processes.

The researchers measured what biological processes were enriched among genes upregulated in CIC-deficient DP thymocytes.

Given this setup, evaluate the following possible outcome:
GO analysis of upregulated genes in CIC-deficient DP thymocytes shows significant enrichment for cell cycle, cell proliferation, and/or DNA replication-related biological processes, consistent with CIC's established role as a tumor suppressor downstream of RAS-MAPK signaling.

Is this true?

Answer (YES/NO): NO